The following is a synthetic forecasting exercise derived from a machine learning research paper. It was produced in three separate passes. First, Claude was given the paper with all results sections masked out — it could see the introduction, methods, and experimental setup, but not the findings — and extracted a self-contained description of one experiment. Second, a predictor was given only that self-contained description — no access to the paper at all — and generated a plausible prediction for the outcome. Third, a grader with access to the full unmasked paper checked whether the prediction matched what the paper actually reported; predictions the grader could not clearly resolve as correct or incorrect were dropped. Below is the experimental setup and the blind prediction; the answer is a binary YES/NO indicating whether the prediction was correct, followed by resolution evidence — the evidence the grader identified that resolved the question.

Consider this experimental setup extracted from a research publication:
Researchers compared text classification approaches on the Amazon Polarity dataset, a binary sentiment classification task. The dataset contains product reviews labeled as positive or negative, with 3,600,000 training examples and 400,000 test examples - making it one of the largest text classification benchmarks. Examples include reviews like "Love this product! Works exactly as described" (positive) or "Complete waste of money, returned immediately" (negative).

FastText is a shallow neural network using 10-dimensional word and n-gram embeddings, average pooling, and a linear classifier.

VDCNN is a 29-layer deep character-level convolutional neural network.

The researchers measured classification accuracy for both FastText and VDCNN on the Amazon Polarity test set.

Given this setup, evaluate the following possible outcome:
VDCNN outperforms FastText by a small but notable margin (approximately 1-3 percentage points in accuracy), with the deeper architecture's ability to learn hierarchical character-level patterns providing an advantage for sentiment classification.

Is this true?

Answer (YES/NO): YES